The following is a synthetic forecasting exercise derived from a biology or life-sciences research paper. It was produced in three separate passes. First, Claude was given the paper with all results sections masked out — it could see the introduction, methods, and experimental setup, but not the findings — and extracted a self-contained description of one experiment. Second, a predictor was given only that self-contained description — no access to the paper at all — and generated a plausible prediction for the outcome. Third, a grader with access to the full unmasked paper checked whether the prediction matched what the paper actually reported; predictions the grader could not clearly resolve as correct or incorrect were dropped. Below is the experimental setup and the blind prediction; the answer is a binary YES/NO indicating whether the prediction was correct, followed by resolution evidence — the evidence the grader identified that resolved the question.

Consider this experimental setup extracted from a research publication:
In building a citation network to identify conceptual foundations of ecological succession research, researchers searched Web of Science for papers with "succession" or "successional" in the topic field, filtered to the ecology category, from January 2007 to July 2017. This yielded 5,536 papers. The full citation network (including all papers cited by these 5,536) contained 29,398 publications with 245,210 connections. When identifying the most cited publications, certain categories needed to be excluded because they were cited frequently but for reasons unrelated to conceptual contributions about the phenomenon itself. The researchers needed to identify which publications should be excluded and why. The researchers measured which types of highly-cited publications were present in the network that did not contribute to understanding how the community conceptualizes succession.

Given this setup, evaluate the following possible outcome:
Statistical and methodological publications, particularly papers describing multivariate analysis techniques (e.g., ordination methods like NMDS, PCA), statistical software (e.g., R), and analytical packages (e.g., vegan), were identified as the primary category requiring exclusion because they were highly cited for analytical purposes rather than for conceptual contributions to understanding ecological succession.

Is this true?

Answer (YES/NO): YES